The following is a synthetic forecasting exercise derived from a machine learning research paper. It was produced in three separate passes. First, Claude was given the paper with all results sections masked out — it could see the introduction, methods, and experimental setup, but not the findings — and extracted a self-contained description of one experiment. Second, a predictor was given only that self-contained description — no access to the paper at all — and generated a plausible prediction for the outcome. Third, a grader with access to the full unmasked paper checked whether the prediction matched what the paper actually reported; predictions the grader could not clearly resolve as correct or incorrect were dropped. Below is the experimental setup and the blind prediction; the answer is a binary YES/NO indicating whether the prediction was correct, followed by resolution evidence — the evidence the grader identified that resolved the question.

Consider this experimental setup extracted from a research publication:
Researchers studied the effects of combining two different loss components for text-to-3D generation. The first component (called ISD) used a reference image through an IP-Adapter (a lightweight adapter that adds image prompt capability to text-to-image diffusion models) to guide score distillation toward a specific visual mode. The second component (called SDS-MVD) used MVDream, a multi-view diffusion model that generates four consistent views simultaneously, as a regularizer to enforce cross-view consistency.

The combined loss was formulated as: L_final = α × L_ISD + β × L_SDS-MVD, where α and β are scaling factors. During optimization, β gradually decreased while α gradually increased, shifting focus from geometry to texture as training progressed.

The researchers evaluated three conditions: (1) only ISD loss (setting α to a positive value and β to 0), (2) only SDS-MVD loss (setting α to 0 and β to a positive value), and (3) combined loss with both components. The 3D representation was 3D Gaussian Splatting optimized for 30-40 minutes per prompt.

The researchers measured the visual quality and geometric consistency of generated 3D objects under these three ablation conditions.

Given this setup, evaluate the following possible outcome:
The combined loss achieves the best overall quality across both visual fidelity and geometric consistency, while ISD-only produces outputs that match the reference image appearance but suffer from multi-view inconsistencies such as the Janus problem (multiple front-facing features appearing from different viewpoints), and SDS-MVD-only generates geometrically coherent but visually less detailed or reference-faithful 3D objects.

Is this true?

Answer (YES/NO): YES